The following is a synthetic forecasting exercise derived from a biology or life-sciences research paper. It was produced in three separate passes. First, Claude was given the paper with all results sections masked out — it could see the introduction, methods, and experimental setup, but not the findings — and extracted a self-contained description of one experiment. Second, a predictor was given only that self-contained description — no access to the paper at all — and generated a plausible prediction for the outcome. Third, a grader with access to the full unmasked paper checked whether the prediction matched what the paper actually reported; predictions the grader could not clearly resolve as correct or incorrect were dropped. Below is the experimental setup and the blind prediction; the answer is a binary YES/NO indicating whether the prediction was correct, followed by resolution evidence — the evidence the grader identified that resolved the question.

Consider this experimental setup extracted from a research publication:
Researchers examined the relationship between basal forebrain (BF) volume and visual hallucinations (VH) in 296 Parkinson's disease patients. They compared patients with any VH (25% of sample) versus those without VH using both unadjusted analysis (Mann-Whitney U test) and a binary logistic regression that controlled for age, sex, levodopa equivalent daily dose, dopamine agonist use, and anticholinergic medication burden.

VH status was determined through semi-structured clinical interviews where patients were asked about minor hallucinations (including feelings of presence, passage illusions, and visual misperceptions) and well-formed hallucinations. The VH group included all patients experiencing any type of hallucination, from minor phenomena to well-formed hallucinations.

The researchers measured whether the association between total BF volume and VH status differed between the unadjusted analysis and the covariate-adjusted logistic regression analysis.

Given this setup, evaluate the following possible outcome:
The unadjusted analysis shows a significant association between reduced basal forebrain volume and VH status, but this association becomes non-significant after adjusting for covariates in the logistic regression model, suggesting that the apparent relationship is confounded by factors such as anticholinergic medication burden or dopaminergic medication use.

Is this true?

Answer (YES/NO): NO